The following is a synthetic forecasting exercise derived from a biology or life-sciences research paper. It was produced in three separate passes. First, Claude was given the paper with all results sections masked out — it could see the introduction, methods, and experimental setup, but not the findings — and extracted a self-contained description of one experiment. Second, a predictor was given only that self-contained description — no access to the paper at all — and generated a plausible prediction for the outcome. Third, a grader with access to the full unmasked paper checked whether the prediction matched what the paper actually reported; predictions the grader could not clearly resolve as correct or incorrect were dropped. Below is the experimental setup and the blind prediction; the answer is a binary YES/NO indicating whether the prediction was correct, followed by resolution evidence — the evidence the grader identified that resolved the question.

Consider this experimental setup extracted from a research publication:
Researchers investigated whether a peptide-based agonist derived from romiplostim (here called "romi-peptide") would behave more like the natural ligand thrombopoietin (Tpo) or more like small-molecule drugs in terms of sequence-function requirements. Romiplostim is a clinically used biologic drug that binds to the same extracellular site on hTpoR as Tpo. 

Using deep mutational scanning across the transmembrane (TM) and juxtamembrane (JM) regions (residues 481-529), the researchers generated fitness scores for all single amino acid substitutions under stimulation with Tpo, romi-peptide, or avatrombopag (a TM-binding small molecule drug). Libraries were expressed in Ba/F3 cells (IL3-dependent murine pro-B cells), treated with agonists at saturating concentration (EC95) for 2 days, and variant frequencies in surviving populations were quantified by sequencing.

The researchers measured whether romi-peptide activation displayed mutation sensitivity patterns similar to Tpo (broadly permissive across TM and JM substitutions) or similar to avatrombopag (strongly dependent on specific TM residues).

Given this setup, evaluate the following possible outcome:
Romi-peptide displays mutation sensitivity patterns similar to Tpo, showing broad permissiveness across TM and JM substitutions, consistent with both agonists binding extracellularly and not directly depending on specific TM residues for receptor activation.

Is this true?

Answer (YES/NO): NO